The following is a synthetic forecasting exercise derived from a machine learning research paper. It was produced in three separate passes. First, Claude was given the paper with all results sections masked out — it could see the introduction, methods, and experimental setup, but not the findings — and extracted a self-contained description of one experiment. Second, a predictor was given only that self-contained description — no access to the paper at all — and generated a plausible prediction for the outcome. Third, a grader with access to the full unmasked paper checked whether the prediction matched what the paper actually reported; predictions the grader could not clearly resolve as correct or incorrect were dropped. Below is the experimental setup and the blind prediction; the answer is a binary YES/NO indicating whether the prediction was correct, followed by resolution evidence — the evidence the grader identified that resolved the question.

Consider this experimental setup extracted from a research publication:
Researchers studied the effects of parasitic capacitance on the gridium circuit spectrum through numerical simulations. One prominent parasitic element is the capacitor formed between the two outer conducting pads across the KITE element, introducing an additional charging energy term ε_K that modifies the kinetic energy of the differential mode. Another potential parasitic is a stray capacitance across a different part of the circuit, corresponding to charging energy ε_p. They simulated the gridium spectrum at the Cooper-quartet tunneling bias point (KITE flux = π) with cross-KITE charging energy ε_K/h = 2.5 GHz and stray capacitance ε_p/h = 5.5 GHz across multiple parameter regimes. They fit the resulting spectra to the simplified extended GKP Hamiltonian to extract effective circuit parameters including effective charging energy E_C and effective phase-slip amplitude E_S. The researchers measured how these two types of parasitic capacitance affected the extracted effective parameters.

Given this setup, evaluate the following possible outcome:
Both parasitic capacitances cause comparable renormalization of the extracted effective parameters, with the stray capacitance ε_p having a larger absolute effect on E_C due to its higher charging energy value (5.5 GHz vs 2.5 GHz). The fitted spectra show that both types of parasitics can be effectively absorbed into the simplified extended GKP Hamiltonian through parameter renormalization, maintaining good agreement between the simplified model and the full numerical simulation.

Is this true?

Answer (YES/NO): NO